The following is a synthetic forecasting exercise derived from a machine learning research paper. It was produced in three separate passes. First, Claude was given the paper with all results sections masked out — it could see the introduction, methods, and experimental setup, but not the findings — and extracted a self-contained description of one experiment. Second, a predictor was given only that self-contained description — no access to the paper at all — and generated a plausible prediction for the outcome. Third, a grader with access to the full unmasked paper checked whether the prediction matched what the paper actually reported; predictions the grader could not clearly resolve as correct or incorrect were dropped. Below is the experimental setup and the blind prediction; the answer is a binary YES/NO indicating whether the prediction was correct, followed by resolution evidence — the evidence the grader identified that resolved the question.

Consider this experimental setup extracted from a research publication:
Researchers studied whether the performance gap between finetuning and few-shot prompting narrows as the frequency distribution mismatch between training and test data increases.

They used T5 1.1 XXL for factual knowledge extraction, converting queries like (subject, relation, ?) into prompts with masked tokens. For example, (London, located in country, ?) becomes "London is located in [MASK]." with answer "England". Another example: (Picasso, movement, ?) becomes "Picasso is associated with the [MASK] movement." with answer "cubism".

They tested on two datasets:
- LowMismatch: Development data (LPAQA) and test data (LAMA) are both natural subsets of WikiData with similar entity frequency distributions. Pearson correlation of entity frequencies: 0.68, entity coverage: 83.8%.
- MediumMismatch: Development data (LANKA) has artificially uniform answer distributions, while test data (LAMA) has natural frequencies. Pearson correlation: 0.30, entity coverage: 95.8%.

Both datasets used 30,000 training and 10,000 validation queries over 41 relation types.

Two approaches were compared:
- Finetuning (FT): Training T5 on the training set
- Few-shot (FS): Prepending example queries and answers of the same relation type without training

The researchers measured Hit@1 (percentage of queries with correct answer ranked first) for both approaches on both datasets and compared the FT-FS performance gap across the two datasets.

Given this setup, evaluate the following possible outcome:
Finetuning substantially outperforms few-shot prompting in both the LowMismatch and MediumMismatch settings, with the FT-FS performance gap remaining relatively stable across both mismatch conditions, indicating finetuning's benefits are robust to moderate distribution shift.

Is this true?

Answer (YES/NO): NO